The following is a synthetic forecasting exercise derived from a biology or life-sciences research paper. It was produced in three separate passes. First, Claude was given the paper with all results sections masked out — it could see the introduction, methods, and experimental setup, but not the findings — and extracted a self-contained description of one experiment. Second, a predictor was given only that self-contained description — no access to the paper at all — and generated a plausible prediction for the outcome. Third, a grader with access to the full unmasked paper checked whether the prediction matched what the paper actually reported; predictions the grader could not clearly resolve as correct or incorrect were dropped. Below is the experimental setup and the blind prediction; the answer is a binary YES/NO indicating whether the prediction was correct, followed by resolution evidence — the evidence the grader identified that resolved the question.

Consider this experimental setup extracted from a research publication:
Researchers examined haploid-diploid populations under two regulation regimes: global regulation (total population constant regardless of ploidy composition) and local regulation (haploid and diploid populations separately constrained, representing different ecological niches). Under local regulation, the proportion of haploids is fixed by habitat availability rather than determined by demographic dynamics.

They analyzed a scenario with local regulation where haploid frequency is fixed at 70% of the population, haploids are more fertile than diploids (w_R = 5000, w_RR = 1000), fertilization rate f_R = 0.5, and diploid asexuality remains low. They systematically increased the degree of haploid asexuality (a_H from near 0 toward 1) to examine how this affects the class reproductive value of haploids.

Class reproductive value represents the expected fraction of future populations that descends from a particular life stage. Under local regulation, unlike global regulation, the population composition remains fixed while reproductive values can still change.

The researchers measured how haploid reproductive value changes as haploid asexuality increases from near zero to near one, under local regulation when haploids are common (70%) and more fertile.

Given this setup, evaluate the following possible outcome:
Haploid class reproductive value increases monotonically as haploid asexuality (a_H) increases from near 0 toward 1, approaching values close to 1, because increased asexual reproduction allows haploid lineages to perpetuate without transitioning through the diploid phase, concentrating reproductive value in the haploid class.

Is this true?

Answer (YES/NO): NO